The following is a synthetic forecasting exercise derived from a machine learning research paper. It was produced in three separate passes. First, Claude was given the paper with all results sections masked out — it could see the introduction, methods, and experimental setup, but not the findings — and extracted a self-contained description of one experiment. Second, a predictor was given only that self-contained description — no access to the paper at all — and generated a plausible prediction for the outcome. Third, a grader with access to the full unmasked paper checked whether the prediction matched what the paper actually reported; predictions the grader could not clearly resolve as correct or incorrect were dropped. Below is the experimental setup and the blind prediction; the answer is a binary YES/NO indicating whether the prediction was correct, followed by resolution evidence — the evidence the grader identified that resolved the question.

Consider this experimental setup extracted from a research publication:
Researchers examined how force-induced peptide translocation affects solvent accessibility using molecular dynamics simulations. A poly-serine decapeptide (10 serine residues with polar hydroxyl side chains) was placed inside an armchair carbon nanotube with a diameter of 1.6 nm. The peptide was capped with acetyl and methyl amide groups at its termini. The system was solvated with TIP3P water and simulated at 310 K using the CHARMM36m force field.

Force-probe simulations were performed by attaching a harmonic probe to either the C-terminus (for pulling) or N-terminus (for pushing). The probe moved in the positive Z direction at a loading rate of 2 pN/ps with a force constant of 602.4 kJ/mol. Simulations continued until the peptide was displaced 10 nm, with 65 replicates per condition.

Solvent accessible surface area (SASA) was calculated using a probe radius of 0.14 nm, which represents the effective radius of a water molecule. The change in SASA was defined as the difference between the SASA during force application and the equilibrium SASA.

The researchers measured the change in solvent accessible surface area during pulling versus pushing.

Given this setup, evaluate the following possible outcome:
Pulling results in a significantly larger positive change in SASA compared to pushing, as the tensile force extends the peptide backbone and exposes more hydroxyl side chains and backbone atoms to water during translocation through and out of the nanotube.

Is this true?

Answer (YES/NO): NO